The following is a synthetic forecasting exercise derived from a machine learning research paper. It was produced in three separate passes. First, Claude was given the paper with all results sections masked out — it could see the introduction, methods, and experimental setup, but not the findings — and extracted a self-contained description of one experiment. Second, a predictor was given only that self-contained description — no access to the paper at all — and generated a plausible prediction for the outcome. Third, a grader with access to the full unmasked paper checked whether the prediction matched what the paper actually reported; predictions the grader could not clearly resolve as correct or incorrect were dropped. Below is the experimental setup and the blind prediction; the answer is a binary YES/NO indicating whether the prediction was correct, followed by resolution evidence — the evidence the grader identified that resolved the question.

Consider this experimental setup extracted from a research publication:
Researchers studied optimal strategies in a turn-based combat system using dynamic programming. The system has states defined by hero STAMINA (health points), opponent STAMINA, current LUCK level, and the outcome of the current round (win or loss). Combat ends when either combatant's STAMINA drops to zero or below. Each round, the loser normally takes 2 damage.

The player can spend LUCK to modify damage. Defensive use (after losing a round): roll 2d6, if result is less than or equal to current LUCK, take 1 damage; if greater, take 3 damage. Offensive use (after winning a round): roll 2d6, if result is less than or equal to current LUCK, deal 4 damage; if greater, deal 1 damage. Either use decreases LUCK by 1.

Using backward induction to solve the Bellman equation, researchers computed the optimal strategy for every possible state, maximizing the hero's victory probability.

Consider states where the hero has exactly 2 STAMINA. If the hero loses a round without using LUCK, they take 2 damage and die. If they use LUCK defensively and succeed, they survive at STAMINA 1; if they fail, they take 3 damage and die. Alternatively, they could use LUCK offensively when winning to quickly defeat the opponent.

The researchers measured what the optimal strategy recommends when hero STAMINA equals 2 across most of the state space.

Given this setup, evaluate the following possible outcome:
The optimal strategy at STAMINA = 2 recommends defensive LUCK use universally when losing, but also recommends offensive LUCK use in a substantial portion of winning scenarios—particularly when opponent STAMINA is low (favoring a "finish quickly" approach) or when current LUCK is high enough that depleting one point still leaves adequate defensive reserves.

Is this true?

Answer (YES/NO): NO